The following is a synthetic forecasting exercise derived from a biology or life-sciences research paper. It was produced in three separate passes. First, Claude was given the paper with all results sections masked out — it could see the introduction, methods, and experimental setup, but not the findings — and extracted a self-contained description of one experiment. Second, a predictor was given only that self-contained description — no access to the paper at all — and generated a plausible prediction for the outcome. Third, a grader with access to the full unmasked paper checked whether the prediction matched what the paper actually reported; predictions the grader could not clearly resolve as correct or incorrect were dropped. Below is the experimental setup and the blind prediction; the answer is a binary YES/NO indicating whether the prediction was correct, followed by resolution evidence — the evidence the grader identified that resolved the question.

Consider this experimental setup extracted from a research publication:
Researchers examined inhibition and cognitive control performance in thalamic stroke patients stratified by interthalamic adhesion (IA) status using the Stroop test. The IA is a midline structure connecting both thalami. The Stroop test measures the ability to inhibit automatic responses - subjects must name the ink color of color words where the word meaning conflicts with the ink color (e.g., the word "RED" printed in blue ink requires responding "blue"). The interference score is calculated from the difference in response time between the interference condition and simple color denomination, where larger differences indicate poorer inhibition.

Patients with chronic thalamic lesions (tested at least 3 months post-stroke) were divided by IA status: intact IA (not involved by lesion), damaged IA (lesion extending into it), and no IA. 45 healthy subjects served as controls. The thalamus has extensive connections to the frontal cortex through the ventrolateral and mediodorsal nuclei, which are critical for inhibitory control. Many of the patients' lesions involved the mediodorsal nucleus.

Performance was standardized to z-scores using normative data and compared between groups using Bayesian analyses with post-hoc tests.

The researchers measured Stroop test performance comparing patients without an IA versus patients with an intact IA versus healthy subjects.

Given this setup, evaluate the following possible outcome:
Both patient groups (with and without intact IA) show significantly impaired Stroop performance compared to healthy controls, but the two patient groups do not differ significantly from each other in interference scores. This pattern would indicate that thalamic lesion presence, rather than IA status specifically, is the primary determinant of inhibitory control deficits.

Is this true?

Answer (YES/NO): NO